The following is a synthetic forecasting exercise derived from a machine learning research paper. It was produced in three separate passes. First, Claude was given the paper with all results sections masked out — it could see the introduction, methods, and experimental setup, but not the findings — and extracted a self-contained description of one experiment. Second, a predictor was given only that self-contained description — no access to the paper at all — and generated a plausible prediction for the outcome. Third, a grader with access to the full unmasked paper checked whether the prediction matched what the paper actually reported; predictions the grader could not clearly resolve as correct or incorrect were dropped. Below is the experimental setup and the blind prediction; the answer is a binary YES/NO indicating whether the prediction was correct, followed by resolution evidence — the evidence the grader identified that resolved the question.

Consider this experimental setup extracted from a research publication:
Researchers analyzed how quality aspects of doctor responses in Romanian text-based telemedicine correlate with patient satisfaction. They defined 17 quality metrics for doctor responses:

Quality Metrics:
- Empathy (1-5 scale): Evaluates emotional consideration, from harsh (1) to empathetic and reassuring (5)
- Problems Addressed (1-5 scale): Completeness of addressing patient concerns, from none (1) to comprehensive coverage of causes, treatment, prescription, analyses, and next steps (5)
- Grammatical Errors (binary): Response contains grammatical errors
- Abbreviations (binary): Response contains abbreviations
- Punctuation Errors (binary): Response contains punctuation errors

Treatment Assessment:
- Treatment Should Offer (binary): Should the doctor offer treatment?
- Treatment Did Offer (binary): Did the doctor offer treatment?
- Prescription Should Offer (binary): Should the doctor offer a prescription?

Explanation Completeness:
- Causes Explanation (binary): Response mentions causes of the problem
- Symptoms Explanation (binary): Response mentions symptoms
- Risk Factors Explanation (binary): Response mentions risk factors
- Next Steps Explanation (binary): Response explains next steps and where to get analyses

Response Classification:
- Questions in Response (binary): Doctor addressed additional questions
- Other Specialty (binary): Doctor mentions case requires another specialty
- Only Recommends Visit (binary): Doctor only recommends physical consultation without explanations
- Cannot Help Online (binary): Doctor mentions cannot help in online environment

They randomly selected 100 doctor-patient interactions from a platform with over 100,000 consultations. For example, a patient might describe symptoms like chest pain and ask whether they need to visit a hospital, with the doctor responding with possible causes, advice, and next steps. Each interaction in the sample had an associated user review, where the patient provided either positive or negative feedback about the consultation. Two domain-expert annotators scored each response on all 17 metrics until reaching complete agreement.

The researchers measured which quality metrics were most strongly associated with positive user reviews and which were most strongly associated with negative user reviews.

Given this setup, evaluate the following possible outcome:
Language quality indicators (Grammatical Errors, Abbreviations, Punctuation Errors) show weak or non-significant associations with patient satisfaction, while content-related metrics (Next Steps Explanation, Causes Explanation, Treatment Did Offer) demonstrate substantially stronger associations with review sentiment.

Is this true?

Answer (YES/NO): NO